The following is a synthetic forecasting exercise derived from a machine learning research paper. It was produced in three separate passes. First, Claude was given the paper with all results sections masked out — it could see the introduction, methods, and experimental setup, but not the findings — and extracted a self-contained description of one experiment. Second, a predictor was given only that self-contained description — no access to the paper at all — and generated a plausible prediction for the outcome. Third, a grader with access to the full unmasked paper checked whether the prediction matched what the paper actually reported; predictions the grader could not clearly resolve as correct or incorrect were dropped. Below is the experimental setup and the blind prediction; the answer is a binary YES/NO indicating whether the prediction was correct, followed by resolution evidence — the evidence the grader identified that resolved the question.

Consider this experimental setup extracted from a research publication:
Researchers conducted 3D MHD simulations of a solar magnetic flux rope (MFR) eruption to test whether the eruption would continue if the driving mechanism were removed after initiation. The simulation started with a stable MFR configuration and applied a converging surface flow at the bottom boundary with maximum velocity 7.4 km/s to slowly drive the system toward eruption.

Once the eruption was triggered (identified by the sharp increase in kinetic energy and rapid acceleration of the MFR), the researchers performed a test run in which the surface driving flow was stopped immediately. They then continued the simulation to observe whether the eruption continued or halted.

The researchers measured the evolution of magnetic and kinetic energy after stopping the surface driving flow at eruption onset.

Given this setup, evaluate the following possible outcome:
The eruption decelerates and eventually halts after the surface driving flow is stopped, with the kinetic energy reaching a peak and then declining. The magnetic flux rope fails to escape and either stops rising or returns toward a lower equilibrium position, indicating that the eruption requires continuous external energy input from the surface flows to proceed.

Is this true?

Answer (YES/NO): NO